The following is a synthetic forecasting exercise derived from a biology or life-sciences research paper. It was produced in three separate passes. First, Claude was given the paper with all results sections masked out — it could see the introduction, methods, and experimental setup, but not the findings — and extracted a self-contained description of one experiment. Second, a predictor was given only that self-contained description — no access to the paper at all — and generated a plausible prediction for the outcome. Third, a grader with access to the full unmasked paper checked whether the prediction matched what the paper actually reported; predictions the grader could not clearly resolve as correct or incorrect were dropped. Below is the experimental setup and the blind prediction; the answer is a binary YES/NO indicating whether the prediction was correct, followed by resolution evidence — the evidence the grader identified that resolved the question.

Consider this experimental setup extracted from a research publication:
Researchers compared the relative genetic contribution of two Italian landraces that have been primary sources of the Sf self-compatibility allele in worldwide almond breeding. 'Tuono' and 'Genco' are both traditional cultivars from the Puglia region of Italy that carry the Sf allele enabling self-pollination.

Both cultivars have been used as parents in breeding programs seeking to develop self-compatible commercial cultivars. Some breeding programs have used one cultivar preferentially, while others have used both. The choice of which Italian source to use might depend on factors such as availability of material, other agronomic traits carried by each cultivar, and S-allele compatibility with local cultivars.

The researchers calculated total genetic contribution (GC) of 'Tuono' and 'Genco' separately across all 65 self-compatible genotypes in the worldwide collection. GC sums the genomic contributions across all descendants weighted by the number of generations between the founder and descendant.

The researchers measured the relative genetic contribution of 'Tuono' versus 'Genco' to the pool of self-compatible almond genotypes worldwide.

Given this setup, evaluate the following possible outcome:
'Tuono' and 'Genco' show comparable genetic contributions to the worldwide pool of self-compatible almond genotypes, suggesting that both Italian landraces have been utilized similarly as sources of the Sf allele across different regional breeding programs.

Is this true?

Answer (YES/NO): NO